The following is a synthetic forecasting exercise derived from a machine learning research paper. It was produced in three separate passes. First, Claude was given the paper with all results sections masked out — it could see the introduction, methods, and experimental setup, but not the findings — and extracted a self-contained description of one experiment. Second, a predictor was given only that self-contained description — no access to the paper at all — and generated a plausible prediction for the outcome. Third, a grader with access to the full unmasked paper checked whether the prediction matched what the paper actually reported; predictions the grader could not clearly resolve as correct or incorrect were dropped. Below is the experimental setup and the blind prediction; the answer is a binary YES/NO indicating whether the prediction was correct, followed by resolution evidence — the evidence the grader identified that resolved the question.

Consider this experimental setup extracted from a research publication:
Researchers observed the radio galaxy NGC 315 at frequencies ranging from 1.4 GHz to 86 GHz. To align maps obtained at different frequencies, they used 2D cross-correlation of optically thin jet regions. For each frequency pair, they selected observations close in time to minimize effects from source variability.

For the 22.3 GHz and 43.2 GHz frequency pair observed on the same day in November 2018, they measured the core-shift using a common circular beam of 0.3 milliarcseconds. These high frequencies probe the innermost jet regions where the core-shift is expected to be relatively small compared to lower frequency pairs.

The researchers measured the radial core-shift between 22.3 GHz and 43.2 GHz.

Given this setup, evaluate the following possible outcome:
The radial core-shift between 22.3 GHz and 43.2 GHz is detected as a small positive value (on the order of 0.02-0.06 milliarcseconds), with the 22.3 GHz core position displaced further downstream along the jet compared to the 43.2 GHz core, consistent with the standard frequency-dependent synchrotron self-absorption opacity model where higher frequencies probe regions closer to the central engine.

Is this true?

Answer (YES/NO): NO